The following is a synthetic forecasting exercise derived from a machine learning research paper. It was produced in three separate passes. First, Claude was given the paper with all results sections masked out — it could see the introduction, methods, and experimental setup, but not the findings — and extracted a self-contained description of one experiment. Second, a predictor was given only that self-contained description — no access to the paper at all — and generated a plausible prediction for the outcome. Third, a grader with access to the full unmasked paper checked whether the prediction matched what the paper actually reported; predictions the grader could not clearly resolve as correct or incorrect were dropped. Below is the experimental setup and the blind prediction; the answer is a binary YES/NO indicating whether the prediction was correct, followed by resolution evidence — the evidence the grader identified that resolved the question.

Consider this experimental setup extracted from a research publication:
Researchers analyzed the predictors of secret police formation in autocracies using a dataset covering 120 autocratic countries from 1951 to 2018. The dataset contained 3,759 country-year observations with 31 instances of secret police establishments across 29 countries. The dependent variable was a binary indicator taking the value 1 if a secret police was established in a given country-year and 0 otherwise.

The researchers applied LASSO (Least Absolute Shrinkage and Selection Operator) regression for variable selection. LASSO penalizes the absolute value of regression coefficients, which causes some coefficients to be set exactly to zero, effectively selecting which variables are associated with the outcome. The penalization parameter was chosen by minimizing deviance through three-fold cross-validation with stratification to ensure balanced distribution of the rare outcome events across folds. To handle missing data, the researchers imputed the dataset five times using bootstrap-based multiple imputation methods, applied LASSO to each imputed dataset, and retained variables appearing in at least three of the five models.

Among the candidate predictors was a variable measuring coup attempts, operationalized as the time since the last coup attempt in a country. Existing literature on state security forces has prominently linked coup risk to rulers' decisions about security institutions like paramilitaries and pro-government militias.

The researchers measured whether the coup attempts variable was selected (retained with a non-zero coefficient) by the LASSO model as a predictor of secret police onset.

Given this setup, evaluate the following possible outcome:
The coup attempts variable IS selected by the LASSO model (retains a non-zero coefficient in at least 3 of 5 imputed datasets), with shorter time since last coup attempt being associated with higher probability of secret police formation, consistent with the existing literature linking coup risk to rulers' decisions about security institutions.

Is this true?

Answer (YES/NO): NO